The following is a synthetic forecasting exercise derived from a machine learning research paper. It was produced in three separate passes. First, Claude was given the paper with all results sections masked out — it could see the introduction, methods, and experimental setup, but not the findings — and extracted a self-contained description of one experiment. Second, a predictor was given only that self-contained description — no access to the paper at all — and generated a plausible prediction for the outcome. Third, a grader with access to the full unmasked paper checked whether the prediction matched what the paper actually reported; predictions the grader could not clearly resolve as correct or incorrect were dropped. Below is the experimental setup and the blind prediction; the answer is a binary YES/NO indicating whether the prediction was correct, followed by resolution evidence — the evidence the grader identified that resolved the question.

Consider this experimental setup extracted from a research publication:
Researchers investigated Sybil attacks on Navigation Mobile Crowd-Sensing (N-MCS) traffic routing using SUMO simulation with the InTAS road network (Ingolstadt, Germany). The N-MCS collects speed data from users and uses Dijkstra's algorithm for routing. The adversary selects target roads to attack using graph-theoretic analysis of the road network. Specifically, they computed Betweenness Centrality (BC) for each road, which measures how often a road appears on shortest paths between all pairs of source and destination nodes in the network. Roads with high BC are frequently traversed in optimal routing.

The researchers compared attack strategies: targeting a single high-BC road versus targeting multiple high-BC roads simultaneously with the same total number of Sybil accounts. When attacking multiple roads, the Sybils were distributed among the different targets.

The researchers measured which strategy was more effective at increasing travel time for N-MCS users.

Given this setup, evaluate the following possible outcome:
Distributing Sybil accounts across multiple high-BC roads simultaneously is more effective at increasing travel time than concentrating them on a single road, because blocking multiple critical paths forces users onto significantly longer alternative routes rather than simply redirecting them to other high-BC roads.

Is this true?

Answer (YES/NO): YES